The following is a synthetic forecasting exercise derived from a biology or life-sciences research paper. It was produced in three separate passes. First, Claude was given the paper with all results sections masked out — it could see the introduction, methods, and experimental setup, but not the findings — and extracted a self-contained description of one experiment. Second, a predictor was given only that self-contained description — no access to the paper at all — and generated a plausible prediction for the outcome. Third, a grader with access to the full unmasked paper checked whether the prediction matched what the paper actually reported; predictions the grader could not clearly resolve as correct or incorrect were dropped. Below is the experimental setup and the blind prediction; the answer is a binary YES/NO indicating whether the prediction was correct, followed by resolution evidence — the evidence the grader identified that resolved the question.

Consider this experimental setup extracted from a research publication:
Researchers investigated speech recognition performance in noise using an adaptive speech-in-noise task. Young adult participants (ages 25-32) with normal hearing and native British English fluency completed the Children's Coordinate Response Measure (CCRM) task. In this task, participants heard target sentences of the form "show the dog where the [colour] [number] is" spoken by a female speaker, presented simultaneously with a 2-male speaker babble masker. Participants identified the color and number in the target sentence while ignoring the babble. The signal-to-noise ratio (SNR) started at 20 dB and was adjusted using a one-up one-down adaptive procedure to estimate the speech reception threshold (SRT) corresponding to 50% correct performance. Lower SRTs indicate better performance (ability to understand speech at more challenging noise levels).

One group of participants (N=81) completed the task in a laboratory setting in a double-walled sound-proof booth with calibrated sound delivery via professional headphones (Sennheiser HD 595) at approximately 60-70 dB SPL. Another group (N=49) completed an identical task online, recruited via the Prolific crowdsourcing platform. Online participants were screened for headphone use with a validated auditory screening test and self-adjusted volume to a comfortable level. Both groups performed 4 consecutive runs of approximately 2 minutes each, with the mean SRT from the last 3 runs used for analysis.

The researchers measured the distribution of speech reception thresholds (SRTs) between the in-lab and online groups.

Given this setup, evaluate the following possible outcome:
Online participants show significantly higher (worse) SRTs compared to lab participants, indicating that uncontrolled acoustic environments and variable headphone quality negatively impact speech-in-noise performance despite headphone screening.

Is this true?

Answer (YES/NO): NO